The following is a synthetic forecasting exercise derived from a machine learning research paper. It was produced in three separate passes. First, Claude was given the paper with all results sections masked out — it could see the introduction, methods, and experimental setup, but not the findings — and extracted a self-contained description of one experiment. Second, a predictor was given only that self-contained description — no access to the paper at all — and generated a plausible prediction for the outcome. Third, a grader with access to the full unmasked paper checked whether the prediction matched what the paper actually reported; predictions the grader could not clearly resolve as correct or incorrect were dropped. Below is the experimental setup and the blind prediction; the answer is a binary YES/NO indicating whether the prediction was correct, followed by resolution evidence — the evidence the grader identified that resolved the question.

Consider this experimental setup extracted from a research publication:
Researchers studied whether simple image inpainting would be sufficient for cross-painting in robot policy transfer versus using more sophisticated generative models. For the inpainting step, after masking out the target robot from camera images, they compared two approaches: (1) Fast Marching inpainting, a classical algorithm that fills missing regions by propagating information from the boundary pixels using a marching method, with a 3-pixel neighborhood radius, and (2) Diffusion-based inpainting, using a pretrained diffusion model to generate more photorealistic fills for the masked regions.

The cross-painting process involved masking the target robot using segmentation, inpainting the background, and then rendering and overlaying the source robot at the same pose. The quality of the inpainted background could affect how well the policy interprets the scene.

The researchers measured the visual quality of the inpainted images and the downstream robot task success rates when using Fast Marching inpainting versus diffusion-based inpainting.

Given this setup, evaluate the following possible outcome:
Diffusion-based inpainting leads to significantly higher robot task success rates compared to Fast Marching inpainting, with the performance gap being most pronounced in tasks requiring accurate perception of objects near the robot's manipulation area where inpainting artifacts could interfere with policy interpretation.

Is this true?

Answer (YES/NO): NO